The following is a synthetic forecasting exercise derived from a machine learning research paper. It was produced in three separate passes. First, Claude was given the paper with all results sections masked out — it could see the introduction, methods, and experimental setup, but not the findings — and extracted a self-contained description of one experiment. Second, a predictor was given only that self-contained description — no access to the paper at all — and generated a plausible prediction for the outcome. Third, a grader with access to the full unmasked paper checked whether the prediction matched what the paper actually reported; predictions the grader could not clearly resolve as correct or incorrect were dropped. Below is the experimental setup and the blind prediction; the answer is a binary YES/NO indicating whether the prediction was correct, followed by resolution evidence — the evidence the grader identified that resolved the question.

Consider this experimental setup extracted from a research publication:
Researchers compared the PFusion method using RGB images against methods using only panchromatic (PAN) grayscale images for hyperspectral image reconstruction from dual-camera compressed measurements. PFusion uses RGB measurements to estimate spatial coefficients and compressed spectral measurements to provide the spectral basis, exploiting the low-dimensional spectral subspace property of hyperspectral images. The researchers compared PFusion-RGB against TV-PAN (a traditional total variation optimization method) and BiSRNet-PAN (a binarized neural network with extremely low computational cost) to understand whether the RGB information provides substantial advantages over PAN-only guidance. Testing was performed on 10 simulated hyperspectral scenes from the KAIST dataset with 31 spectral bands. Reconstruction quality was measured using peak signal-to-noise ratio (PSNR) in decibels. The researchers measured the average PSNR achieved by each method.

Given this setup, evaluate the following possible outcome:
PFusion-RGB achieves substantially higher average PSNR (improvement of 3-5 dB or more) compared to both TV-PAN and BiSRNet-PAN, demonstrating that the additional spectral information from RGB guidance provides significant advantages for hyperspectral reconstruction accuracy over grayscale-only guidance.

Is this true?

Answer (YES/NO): YES